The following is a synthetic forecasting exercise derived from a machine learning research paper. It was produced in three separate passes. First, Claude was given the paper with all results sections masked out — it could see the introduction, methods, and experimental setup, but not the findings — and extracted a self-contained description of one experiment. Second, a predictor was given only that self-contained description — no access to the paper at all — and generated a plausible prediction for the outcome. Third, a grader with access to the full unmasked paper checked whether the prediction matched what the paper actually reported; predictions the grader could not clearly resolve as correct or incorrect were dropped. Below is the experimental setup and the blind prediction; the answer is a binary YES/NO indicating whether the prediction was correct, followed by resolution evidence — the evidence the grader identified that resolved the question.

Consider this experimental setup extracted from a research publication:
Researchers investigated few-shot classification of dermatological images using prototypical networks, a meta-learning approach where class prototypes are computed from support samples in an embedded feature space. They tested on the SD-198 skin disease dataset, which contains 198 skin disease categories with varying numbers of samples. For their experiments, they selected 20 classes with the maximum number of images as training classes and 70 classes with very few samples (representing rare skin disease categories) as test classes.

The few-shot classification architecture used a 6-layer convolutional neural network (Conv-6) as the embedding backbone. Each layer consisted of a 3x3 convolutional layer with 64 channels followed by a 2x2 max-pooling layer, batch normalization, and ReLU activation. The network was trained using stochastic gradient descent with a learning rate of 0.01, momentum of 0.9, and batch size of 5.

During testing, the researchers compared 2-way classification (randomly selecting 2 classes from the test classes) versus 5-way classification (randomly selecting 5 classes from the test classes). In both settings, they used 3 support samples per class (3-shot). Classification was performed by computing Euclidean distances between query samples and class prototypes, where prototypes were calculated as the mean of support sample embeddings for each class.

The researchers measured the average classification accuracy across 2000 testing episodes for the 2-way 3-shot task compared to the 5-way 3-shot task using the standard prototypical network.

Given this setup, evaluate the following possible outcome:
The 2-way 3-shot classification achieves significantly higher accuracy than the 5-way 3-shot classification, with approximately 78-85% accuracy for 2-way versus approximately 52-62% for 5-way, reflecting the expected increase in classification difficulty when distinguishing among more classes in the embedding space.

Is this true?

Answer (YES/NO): NO